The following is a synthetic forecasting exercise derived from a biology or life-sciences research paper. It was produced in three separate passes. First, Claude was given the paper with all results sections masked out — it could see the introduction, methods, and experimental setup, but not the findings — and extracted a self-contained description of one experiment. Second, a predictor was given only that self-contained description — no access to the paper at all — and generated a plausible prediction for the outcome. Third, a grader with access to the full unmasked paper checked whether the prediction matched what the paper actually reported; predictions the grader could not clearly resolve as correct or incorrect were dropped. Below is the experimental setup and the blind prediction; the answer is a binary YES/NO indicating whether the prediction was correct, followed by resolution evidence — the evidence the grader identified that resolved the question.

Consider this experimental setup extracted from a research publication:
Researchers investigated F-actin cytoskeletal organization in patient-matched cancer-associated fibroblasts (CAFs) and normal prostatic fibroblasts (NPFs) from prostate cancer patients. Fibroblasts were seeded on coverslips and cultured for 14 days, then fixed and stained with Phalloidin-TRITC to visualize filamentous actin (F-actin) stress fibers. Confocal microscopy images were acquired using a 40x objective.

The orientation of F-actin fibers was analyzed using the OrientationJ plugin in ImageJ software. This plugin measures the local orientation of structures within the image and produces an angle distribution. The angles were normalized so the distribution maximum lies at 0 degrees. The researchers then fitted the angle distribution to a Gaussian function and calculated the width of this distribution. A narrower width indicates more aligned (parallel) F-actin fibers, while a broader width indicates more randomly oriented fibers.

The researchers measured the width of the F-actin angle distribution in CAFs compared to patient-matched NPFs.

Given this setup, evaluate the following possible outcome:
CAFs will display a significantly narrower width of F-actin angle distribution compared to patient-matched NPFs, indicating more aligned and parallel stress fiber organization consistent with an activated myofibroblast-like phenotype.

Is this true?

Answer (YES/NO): YES